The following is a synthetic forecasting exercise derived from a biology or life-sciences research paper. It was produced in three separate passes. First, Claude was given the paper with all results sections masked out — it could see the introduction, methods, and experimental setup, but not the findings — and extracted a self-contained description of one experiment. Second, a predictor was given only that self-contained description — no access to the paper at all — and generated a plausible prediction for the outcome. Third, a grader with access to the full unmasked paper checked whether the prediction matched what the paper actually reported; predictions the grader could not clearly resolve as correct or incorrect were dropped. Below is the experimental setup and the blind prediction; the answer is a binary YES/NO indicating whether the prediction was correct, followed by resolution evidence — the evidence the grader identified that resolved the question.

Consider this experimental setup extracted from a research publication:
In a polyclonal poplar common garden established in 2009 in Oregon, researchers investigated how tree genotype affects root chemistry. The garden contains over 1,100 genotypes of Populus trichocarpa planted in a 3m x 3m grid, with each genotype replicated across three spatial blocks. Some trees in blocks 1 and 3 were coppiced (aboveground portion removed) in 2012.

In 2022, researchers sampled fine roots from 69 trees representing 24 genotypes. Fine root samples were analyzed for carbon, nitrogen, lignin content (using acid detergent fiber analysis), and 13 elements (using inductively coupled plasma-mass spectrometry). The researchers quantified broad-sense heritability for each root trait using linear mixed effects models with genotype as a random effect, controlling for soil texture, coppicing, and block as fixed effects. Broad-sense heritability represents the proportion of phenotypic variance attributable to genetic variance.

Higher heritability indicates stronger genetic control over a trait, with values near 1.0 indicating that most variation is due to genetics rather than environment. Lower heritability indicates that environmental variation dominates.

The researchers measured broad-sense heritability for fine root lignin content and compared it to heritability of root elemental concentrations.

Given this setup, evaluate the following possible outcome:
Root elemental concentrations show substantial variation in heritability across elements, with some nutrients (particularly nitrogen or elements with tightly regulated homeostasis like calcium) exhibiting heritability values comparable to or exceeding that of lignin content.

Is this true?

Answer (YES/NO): NO